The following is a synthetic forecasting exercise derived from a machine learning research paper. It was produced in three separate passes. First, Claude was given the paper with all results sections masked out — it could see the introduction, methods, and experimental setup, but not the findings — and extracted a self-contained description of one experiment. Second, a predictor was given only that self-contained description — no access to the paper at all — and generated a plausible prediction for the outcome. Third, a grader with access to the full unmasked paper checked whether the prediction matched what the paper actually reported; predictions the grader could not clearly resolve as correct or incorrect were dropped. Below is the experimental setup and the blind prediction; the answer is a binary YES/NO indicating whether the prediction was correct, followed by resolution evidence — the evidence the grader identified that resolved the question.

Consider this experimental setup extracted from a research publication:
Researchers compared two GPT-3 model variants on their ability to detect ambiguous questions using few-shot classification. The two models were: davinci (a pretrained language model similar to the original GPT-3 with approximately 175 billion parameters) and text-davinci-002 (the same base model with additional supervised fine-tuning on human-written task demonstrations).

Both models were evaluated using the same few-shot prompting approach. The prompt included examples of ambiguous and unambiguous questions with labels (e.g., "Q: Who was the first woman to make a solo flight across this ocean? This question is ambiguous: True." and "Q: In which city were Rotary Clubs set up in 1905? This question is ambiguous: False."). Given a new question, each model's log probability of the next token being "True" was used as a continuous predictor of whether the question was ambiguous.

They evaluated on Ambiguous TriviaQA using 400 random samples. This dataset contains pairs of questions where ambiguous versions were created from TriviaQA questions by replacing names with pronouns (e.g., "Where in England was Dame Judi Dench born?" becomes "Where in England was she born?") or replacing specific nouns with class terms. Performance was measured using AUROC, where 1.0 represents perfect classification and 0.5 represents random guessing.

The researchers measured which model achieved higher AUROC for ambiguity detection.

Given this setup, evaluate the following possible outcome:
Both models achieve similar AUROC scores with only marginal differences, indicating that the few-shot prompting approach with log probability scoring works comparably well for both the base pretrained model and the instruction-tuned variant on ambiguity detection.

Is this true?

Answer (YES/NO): NO